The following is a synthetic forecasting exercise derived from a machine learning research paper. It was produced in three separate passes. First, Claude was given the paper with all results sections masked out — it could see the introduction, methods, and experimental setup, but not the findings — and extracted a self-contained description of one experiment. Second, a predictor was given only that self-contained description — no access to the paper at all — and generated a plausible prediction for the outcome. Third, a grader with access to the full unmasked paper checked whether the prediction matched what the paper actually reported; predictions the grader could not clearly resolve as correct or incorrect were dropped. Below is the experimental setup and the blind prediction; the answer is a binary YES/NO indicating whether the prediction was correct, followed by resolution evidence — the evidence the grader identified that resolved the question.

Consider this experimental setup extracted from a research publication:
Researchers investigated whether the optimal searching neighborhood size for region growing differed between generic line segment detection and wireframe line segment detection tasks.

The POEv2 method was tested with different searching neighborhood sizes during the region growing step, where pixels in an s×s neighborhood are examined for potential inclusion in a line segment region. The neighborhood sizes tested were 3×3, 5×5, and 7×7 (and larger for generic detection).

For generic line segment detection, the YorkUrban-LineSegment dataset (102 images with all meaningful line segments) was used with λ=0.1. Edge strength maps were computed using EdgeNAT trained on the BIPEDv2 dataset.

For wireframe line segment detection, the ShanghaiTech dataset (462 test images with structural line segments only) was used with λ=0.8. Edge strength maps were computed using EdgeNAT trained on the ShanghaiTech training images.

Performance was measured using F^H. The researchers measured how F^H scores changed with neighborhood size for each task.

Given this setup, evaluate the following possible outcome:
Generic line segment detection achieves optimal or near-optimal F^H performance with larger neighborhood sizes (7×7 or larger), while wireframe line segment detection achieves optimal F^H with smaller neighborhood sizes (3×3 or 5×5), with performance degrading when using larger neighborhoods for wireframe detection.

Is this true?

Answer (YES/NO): YES